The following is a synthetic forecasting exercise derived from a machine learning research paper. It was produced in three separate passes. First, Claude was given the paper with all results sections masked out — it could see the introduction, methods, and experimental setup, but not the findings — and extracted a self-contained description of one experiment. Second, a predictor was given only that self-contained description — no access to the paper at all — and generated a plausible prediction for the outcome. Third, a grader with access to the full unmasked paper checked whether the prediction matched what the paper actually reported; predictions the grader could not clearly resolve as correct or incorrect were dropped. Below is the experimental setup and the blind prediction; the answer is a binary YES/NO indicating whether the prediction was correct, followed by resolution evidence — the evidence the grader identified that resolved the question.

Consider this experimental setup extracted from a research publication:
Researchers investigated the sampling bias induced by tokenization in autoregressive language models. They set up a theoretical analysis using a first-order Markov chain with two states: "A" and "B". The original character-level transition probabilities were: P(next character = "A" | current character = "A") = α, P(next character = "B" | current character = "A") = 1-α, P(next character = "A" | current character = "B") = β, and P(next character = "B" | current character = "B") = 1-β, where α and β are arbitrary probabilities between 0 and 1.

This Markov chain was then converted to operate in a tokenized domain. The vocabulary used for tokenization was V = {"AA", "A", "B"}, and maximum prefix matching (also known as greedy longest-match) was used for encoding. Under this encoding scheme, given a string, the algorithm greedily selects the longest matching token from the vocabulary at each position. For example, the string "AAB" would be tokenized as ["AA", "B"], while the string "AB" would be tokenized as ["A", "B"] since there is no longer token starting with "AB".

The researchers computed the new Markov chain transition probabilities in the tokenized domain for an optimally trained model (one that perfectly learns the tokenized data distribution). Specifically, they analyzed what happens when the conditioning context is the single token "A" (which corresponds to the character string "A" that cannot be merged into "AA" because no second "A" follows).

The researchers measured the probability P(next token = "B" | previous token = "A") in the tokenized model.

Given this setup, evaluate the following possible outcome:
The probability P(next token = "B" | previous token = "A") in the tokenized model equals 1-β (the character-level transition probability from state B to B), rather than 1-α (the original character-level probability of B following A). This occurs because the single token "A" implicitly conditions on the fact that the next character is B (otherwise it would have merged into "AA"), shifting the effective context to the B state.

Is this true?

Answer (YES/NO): NO